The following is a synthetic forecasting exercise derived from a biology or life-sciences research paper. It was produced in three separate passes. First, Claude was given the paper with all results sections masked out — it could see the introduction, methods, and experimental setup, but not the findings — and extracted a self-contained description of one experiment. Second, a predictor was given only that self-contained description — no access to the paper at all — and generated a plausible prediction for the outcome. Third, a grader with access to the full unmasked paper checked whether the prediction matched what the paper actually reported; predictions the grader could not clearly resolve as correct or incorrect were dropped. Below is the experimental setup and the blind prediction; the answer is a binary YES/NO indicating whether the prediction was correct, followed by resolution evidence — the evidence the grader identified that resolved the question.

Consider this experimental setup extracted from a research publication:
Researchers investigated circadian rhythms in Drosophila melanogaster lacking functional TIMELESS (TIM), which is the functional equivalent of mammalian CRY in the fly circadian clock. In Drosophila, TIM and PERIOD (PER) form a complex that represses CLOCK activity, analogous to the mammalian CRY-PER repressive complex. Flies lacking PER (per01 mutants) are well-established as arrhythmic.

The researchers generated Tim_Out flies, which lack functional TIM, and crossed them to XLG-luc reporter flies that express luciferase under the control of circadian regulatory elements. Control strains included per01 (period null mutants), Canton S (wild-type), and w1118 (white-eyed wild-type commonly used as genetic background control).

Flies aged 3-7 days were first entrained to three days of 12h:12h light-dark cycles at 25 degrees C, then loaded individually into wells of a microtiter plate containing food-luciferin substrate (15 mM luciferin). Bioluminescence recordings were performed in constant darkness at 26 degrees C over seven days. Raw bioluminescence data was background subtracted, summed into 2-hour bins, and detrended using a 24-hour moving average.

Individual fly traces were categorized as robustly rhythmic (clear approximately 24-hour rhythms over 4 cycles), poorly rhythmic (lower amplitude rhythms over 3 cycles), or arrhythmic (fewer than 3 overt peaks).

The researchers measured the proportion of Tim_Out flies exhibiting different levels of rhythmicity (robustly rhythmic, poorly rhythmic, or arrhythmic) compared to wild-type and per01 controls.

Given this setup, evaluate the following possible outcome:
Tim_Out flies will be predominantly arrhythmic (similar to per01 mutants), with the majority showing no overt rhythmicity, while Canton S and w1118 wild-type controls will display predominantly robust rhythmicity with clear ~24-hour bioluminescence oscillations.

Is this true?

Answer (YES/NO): NO